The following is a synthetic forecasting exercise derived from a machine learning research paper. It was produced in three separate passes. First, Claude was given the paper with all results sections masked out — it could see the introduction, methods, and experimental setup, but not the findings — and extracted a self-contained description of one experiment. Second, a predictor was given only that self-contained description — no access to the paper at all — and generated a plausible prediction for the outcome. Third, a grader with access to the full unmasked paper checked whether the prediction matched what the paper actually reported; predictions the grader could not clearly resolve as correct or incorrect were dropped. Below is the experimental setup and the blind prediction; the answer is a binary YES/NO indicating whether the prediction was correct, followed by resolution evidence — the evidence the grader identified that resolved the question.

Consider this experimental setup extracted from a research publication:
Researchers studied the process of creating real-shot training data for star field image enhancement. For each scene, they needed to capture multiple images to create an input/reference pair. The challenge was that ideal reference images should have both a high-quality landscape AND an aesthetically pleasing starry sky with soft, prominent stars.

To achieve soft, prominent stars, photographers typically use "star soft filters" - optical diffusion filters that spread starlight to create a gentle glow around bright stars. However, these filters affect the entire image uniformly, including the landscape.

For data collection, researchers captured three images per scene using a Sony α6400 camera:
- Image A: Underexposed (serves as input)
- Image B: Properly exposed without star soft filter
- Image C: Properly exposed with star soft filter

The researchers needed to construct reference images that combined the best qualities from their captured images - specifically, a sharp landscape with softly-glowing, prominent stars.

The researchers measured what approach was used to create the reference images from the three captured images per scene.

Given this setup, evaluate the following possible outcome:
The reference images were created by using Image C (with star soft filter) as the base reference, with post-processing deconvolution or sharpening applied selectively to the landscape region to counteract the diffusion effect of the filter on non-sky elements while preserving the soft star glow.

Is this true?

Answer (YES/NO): NO